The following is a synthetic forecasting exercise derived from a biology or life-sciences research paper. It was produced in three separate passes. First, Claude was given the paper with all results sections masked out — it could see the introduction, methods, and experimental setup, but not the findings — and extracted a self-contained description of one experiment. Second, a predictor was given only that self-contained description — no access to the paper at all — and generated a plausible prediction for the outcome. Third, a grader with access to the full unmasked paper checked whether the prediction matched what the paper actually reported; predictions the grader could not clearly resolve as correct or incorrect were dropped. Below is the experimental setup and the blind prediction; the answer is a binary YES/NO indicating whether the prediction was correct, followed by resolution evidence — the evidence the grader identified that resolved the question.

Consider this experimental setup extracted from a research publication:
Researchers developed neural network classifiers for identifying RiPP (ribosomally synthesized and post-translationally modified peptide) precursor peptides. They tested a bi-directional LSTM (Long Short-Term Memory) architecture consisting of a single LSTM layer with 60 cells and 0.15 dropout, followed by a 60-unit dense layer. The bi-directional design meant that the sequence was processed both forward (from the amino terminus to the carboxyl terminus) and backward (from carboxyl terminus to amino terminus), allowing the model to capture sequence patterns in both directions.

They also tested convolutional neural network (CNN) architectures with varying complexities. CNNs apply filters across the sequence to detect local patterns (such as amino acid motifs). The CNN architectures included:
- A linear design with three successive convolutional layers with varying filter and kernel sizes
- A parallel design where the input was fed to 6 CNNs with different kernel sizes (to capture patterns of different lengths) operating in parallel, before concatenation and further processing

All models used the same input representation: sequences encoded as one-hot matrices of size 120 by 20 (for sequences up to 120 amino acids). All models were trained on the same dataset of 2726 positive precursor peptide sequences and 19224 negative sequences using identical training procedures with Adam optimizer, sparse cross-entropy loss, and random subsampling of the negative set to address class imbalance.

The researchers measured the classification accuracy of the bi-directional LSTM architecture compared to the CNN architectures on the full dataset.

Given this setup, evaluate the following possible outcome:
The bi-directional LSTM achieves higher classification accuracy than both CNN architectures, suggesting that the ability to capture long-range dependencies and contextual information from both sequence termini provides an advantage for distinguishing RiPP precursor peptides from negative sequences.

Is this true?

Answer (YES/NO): NO